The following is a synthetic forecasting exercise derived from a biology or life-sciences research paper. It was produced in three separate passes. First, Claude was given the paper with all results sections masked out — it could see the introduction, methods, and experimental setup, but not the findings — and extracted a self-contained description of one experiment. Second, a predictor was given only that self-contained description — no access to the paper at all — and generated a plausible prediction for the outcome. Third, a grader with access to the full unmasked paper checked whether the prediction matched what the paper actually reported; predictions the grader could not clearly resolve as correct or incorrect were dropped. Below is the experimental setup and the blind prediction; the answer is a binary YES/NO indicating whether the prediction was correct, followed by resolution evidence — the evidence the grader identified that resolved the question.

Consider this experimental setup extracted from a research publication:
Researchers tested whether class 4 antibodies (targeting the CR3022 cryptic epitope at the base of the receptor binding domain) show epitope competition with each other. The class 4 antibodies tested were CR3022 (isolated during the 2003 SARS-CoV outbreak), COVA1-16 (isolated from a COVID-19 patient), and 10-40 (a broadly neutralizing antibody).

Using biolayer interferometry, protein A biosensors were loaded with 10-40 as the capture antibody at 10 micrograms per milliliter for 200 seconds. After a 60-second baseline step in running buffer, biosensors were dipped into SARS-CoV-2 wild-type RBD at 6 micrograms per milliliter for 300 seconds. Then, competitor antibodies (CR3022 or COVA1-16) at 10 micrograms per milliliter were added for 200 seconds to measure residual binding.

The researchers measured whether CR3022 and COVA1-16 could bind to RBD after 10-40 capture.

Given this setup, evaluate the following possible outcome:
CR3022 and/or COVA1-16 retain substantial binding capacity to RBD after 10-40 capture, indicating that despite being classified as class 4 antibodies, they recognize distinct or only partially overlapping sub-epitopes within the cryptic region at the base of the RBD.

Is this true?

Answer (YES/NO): NO